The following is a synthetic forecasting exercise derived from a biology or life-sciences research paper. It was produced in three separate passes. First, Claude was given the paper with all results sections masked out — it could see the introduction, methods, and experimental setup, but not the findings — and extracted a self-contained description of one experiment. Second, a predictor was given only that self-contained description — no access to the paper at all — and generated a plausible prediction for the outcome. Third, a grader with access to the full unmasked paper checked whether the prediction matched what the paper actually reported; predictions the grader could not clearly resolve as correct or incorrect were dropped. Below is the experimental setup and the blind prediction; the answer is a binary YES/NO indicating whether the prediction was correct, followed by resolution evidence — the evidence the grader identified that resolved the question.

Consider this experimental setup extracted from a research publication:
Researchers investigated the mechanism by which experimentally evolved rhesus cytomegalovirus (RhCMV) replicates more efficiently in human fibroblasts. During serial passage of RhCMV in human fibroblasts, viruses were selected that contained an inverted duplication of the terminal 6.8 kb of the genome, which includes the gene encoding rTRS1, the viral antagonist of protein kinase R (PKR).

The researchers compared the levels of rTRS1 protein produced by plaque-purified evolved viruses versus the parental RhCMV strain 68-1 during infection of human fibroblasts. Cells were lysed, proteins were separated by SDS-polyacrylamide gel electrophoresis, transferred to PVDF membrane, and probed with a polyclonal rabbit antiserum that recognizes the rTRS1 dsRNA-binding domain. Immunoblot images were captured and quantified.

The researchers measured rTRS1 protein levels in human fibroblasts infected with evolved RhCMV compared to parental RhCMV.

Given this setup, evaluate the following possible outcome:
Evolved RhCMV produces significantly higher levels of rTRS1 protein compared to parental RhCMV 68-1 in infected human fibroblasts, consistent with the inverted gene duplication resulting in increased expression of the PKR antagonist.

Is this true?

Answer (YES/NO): YES